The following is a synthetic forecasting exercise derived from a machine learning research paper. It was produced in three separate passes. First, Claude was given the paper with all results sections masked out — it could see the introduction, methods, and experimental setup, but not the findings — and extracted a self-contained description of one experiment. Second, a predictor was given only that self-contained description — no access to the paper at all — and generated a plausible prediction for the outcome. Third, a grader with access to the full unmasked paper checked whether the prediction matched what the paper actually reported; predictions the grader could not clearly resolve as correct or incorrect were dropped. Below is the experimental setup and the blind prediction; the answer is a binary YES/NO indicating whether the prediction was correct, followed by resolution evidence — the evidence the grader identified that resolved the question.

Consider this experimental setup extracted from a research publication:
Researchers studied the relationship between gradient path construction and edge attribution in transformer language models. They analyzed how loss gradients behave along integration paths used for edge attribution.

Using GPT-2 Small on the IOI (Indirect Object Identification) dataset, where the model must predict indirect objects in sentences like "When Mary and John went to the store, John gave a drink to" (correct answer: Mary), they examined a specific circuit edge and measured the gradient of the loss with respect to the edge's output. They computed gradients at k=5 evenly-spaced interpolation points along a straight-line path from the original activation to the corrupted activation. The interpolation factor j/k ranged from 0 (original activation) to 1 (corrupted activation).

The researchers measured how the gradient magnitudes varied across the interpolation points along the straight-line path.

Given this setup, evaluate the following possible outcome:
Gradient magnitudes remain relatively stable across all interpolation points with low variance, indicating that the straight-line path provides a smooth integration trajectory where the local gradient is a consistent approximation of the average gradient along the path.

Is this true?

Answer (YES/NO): NO